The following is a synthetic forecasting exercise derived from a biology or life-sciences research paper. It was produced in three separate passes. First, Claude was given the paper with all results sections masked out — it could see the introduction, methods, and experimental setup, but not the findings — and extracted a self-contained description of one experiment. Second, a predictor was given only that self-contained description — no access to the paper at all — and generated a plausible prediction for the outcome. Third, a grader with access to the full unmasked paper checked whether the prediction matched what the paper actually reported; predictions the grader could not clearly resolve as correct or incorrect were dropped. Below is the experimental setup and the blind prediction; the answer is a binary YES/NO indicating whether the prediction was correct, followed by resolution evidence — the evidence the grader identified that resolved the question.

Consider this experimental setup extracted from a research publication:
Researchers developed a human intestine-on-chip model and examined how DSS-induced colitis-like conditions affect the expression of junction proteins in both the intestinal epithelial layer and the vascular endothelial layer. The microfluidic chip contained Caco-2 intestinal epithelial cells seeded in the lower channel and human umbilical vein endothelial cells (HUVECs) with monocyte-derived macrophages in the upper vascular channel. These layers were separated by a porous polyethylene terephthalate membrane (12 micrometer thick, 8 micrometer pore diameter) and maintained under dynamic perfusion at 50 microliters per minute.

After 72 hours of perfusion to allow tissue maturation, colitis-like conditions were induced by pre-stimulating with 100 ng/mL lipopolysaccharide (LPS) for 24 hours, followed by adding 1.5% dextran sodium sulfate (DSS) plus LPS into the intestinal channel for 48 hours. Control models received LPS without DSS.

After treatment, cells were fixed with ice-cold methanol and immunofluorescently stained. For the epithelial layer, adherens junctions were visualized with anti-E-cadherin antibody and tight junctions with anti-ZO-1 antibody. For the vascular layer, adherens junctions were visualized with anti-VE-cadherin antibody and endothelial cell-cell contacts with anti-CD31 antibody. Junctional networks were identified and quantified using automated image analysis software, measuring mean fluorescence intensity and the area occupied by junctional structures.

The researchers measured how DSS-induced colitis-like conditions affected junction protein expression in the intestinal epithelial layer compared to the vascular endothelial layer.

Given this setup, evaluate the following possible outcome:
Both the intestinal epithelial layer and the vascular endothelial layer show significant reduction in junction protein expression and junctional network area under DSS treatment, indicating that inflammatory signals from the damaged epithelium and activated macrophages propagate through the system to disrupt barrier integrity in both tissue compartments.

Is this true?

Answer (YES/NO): YES